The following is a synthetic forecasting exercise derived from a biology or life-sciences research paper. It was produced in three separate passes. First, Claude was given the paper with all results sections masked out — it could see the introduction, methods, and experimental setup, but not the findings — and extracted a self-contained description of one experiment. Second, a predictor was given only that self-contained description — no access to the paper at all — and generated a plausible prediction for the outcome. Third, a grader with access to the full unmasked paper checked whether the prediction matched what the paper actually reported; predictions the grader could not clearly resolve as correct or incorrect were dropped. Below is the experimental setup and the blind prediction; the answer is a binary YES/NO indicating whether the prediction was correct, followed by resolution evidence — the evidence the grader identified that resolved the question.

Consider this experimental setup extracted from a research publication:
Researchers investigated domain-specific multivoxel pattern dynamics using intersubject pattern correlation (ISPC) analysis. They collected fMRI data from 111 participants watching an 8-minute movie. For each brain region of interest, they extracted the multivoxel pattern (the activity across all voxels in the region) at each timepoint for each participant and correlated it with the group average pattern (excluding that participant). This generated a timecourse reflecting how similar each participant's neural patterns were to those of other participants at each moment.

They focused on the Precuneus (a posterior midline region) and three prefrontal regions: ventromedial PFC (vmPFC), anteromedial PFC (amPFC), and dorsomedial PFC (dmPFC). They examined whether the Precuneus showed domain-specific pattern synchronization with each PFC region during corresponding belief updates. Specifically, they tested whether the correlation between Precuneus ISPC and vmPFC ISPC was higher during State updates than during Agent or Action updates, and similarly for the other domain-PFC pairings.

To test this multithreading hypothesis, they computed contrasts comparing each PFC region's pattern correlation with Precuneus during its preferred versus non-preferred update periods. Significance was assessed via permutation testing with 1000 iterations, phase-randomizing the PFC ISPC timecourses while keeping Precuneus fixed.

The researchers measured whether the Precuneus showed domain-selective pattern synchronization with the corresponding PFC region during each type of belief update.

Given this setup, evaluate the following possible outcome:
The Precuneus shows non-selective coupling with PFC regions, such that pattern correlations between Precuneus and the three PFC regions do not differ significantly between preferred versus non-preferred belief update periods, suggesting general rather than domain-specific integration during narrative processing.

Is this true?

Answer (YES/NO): NO